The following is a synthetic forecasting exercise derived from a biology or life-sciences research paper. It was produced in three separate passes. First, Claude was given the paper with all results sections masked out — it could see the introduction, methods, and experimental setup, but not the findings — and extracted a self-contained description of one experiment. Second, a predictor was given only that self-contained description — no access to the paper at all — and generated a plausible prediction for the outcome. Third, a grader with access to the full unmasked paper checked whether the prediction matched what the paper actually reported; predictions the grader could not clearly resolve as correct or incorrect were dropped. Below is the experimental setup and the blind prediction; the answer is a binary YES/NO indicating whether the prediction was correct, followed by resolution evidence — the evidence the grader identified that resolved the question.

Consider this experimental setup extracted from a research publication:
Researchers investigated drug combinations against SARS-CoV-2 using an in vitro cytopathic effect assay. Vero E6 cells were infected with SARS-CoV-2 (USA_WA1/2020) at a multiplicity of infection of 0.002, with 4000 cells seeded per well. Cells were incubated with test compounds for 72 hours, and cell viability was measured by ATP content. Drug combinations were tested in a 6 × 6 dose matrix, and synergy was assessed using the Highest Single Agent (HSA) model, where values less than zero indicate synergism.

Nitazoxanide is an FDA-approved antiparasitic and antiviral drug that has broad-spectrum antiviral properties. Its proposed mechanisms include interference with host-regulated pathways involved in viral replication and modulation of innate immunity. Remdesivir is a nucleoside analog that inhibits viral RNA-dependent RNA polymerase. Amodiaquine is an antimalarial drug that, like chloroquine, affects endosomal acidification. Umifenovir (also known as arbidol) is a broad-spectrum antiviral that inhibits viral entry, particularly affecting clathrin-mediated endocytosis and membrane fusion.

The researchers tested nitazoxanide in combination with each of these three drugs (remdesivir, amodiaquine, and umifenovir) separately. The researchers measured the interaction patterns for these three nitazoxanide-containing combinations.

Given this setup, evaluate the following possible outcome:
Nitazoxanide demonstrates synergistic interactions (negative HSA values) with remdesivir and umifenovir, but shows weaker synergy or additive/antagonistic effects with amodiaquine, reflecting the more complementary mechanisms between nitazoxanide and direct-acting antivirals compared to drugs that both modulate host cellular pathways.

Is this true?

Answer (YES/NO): NO